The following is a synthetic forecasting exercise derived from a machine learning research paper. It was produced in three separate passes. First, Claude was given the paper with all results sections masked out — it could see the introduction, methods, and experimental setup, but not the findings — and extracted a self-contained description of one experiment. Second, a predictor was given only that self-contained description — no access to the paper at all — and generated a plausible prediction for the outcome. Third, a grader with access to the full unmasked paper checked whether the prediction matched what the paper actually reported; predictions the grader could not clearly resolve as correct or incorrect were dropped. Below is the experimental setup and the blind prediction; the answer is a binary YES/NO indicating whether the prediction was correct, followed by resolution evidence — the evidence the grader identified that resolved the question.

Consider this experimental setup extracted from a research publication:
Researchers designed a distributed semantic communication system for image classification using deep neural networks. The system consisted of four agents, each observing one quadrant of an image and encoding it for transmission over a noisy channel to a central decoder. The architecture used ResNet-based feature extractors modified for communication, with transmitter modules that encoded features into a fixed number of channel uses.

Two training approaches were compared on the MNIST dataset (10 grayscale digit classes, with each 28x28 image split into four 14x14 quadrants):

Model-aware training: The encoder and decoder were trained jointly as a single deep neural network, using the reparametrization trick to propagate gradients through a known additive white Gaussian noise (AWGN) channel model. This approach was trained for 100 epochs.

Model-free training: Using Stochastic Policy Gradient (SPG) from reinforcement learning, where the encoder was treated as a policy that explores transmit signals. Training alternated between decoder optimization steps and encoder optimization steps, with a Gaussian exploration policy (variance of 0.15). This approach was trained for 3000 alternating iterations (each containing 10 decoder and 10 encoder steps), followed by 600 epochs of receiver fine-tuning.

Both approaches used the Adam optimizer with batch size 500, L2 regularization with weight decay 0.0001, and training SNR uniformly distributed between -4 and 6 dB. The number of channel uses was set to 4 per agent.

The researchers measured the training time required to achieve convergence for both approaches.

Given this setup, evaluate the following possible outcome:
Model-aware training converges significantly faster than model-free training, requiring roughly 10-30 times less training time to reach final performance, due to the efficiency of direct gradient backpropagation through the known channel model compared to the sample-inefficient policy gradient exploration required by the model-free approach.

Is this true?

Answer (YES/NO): YES